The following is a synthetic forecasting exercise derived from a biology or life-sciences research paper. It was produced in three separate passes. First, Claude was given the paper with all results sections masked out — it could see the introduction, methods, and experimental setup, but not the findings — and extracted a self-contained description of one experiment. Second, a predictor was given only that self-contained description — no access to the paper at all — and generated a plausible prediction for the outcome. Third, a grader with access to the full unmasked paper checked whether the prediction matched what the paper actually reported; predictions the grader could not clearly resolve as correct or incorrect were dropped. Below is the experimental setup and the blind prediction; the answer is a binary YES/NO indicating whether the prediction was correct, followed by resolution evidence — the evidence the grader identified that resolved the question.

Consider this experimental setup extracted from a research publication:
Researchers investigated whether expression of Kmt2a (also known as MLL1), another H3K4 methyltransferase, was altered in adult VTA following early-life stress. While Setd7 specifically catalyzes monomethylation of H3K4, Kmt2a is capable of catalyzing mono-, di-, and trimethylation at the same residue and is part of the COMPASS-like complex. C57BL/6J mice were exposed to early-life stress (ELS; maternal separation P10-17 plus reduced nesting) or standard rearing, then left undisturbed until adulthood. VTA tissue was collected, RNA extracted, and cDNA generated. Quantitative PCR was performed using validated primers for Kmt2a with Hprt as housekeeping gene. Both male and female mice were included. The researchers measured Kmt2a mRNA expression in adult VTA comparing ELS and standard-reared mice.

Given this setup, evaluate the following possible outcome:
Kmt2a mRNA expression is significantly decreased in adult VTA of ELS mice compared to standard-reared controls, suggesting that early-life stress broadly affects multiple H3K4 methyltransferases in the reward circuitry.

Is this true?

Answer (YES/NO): NO